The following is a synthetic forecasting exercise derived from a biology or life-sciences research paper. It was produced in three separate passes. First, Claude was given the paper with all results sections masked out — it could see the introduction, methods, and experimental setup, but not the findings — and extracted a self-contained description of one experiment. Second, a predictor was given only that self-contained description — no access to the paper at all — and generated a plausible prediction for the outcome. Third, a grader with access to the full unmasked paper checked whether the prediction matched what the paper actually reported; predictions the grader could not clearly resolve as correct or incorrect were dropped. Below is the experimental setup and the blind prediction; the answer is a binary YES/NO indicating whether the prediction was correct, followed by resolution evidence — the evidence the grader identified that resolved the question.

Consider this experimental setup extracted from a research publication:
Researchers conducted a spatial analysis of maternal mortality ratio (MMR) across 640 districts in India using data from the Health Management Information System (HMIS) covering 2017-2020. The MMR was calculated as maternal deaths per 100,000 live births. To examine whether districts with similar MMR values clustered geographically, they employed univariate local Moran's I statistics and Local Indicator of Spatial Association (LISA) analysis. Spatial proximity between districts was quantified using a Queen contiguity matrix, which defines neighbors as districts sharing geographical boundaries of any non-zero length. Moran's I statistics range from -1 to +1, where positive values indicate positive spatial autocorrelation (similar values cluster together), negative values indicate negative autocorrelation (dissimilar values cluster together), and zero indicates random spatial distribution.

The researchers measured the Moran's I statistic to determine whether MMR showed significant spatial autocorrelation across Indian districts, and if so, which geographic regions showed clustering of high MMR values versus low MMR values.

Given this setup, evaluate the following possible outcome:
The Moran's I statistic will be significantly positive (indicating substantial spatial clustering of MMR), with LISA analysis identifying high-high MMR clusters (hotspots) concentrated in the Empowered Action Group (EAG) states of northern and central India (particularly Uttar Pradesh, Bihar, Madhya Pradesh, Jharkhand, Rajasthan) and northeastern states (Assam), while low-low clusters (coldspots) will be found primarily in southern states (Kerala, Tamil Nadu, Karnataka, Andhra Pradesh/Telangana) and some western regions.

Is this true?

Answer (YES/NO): NO